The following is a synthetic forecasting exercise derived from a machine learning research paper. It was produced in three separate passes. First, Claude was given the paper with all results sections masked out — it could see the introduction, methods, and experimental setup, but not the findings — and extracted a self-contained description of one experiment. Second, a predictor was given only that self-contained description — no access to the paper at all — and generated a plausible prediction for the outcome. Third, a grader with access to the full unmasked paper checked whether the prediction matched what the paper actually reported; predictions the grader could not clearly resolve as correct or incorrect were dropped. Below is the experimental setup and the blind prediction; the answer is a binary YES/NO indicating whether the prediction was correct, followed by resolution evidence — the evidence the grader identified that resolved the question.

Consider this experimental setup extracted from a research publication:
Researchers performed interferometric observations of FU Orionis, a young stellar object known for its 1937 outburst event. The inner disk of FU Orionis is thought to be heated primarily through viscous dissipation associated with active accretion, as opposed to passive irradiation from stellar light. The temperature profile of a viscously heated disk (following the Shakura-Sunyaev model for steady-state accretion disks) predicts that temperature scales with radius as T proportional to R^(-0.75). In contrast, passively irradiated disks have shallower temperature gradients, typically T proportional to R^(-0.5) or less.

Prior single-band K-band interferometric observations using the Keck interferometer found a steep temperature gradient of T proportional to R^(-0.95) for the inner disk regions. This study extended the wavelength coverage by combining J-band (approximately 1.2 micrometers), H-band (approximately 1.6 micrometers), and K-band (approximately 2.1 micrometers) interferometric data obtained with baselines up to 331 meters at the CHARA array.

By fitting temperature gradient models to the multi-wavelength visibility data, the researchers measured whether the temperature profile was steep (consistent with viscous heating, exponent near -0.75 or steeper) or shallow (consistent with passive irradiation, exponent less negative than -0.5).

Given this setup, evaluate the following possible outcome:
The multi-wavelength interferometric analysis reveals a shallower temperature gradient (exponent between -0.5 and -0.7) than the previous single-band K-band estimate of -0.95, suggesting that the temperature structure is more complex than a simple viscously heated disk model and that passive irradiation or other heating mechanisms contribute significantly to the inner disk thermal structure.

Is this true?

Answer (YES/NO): NO